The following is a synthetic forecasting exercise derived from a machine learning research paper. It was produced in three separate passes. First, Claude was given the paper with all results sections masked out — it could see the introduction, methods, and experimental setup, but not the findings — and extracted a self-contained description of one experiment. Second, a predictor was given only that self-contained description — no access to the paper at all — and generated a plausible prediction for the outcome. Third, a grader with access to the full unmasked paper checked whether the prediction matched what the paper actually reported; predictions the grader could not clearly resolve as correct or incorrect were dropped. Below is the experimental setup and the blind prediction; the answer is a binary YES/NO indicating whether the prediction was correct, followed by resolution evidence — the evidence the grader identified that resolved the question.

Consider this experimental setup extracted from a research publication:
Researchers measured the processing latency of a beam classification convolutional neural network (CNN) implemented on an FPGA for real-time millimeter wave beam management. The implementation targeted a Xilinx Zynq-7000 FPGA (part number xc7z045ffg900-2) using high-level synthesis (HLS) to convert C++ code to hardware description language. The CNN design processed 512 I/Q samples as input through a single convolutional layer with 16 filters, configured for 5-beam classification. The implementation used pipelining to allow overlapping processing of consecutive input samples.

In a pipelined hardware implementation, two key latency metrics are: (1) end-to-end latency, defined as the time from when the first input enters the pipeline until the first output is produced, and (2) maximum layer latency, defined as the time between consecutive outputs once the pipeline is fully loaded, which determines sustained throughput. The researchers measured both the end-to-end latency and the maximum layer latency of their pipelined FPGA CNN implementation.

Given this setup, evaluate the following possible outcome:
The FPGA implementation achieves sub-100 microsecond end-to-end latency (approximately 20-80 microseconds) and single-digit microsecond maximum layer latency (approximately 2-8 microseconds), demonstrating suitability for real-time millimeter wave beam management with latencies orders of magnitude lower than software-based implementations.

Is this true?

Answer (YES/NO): NO